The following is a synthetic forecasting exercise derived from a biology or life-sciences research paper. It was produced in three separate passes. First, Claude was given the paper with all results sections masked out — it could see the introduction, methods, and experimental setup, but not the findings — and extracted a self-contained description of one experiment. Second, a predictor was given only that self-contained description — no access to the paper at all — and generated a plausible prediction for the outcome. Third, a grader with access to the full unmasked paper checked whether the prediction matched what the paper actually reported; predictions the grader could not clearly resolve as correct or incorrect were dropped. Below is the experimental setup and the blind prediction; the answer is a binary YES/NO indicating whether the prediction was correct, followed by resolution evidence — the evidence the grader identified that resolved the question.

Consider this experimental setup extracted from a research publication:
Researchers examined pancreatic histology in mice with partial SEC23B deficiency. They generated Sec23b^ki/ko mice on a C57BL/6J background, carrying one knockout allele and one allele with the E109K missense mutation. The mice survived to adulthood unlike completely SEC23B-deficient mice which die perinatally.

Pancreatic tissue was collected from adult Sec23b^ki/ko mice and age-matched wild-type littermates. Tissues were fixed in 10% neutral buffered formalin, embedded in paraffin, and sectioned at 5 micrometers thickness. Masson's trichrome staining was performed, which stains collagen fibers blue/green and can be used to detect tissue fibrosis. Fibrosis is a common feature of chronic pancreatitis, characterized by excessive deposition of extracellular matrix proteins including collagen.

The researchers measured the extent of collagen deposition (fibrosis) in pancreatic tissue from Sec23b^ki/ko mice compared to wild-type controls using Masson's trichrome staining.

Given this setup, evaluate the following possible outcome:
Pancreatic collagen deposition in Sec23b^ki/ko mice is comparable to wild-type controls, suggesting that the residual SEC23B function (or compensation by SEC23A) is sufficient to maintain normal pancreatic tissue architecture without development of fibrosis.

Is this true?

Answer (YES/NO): NO